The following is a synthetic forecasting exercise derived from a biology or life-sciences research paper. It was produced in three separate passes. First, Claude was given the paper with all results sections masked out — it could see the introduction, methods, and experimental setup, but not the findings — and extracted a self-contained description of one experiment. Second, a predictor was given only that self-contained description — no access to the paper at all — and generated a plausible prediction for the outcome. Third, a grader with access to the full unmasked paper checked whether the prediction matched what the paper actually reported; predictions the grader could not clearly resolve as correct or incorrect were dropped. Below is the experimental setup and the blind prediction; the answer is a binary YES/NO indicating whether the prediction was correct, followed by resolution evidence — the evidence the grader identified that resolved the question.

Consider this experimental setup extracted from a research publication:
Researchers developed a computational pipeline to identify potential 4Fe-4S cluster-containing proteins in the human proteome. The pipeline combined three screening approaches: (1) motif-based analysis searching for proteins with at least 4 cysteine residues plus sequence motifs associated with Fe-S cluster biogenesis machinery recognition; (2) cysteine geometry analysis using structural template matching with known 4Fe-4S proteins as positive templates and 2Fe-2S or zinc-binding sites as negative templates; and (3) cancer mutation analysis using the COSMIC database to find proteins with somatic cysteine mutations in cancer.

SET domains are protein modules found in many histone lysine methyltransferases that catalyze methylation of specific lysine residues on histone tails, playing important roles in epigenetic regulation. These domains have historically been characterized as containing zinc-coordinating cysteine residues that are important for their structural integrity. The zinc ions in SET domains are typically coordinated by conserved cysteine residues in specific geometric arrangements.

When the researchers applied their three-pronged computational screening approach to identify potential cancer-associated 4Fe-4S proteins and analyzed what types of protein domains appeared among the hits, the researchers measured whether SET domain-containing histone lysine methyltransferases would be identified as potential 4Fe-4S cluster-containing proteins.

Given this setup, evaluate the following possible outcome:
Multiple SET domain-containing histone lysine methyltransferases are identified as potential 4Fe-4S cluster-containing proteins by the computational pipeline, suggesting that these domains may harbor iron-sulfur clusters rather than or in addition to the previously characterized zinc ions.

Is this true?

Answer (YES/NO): YES